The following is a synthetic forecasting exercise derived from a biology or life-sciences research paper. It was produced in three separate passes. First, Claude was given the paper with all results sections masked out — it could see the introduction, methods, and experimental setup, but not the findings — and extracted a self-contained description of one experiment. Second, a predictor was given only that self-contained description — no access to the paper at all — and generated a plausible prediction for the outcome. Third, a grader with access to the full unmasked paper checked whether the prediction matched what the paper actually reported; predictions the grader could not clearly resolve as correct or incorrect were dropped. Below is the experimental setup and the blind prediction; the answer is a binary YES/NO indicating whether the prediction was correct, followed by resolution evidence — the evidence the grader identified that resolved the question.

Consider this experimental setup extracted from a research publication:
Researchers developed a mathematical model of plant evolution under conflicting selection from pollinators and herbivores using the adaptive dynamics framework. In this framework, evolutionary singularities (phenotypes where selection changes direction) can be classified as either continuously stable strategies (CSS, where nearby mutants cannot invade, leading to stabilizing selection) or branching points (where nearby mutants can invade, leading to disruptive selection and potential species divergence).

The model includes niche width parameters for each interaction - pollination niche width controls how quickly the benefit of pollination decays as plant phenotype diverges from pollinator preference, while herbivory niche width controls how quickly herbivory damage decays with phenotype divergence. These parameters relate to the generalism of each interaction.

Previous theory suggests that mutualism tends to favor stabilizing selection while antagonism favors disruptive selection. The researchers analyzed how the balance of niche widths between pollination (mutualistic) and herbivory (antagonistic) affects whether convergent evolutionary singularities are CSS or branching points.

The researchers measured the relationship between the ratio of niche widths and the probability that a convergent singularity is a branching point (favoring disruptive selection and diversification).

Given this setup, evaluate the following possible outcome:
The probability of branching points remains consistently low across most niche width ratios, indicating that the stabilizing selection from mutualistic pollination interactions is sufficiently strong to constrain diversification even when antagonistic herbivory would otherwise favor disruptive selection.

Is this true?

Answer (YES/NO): NO